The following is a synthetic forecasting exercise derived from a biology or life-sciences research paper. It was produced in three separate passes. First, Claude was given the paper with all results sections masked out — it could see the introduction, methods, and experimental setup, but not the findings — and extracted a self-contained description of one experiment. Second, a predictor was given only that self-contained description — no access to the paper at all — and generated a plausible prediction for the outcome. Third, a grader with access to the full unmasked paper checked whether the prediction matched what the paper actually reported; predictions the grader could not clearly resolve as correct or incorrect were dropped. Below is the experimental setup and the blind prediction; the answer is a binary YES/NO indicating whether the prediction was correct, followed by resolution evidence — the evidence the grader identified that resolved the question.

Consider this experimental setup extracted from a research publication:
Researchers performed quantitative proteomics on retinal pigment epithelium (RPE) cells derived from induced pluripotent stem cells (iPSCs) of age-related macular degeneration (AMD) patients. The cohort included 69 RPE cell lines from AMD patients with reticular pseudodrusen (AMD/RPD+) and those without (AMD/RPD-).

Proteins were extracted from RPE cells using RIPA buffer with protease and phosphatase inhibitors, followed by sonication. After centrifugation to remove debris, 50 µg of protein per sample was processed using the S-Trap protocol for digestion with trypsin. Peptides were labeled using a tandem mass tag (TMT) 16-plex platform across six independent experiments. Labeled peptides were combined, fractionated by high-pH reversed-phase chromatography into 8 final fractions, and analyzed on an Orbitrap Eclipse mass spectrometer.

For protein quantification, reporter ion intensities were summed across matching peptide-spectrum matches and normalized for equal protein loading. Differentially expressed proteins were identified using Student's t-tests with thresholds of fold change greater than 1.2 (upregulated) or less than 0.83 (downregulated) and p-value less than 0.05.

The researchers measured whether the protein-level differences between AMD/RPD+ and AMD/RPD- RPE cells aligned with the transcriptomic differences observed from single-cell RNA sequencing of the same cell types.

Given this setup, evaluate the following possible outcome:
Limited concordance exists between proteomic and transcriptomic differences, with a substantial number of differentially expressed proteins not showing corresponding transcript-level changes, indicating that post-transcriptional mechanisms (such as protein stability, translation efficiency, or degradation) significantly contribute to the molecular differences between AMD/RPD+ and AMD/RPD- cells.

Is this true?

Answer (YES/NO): NO